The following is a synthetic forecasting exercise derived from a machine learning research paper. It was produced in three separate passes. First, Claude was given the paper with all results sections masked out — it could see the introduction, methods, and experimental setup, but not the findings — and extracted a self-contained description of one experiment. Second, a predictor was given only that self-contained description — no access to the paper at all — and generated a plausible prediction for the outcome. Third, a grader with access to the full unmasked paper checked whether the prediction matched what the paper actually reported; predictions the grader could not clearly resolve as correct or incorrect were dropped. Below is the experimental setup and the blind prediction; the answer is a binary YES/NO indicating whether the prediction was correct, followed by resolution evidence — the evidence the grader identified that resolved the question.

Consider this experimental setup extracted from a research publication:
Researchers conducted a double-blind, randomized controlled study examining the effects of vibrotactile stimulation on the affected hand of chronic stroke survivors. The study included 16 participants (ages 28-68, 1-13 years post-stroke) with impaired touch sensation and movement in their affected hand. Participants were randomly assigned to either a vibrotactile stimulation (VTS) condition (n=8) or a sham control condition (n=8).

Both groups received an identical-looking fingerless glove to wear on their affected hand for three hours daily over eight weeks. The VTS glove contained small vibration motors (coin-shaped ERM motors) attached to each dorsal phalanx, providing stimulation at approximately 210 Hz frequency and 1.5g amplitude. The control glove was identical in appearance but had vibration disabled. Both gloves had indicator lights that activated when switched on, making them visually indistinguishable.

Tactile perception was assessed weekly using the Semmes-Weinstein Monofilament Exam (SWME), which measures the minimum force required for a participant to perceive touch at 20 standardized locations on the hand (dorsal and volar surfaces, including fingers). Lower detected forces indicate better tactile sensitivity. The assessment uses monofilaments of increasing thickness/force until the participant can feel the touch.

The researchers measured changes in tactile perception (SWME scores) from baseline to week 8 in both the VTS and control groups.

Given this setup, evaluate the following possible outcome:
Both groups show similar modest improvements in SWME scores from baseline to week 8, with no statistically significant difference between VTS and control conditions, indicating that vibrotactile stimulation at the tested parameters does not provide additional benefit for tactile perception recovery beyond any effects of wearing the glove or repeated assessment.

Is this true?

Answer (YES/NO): NO